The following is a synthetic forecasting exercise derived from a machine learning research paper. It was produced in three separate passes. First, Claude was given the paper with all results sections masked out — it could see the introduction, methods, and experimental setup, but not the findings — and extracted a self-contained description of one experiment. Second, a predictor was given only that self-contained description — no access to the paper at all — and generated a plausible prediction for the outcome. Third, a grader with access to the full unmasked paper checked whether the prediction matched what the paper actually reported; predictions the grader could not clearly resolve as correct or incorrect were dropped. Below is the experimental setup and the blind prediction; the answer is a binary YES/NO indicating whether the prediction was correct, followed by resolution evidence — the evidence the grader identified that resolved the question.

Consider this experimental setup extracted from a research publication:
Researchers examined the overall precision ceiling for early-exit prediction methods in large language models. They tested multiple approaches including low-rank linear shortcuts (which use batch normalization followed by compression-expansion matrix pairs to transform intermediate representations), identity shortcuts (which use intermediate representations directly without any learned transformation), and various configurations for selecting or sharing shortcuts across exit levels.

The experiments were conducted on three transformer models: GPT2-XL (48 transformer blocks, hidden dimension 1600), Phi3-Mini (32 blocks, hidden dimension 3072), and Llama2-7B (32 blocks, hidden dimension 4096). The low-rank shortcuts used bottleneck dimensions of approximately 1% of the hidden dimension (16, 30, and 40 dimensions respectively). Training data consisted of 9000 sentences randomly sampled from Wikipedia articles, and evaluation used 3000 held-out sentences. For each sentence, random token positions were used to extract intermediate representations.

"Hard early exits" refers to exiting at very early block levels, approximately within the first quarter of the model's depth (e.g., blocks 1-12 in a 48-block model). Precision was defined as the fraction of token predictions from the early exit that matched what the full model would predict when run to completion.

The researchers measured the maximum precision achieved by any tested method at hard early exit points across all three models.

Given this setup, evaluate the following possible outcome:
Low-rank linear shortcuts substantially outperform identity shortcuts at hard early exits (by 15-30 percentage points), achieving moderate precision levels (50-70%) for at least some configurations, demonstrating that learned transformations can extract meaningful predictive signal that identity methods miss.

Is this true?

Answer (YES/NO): NO